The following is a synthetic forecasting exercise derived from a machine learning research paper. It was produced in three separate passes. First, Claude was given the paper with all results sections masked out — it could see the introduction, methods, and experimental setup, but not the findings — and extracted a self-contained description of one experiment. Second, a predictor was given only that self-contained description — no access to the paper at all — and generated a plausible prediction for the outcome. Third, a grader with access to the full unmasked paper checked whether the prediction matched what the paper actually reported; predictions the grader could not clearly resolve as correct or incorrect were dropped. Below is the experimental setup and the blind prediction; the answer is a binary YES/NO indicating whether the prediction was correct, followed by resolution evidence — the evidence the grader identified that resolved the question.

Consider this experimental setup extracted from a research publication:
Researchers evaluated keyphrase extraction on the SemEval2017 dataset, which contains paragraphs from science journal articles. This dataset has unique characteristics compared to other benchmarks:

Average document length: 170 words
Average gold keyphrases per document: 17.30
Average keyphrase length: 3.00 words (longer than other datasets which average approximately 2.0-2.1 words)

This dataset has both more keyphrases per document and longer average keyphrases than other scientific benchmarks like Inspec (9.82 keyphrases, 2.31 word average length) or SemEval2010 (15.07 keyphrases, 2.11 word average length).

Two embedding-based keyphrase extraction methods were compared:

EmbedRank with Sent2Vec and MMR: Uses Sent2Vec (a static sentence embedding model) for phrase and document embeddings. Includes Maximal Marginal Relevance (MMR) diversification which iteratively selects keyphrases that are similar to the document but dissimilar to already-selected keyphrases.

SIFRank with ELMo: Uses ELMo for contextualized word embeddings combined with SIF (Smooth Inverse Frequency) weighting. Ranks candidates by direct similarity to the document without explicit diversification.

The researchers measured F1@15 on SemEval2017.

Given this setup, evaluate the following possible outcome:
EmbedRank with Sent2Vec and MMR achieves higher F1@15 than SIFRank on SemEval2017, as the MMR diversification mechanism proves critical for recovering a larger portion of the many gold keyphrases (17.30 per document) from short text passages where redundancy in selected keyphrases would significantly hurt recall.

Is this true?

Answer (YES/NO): NO